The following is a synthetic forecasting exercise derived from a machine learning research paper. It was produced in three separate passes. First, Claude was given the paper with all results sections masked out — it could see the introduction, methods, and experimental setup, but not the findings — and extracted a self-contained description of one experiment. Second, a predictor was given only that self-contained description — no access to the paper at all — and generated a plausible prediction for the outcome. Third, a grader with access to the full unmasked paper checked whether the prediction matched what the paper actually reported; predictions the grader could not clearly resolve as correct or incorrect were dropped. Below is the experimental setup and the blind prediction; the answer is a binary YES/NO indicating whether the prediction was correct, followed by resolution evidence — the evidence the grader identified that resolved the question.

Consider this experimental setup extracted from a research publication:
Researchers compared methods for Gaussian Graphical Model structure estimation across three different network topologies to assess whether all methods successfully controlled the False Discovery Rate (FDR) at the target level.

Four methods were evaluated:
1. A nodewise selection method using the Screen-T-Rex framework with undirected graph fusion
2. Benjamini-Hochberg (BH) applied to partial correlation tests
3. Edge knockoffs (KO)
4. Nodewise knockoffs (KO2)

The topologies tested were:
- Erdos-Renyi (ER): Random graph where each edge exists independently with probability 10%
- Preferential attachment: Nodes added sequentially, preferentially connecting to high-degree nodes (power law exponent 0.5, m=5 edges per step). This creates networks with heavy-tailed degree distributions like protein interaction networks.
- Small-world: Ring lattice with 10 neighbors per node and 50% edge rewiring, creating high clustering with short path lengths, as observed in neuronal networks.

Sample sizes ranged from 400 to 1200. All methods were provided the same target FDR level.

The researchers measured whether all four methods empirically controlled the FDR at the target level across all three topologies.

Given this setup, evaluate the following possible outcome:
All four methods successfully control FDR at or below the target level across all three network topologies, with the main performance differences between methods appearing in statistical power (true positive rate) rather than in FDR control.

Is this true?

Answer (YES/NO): YES